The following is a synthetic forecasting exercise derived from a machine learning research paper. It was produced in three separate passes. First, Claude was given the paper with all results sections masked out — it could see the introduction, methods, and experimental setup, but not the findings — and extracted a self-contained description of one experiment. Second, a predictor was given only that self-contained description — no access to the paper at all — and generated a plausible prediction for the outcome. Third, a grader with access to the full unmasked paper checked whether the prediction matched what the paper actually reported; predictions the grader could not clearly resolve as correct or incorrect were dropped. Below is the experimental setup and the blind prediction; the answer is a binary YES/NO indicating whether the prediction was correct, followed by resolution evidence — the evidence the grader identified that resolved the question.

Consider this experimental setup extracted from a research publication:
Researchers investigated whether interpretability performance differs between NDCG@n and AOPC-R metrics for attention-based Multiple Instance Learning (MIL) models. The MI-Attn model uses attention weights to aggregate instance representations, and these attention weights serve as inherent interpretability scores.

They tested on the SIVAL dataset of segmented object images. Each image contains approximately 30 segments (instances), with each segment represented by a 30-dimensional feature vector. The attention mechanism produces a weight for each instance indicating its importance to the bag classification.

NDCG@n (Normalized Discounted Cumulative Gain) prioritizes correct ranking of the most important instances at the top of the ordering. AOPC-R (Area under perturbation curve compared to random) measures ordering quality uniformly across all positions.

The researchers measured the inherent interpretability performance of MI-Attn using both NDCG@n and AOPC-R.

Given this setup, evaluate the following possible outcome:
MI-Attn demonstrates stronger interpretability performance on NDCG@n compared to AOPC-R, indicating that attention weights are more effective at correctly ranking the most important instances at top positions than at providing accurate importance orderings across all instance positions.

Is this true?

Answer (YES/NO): YES